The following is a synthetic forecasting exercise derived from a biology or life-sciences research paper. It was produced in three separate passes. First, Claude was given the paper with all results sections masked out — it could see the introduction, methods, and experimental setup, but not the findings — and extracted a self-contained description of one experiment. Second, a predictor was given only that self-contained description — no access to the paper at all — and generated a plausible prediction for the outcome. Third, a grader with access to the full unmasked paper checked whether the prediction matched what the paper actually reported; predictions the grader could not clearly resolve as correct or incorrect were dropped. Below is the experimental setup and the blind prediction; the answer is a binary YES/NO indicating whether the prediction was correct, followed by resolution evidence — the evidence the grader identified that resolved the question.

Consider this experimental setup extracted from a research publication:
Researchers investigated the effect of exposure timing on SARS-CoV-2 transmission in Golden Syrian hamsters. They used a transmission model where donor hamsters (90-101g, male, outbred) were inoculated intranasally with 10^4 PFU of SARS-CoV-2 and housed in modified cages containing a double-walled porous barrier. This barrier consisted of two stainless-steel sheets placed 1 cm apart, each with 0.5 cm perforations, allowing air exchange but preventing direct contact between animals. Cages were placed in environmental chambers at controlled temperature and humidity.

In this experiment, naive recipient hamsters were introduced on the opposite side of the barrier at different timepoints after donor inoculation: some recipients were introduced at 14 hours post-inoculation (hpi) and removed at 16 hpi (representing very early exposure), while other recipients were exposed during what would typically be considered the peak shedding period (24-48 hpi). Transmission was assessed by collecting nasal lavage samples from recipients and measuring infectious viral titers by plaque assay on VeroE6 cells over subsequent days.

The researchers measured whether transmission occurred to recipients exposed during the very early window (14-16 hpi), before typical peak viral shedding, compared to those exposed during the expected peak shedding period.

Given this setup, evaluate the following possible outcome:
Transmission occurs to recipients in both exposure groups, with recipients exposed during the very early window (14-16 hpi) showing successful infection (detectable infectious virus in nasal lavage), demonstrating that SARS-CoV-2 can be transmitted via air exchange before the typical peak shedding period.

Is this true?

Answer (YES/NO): NO